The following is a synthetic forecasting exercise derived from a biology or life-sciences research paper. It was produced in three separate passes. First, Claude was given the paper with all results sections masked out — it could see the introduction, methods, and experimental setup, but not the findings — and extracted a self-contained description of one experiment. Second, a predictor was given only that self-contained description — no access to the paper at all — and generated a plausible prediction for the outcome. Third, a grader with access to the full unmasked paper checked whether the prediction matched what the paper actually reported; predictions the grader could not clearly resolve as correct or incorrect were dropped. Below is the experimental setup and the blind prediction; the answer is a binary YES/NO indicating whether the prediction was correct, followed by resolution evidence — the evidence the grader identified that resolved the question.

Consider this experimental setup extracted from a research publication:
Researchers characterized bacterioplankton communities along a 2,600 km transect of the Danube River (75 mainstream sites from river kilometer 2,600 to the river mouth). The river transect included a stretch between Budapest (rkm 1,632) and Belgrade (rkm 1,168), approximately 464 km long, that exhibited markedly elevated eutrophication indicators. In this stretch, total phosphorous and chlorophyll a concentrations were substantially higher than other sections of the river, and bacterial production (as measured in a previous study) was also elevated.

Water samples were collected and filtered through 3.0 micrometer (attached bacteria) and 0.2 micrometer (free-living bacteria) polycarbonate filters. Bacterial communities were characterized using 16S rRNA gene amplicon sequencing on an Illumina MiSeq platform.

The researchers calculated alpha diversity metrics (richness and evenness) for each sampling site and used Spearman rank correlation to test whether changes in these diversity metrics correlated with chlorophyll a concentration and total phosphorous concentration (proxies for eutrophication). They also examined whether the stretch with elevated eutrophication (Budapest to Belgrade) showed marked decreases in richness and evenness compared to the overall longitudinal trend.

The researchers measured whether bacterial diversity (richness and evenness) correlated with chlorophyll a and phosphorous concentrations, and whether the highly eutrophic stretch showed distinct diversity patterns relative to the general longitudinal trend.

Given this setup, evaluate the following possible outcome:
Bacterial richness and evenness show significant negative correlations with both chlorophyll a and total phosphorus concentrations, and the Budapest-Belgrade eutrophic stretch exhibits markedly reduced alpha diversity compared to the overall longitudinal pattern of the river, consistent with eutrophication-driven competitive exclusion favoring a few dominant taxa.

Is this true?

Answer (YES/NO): NO